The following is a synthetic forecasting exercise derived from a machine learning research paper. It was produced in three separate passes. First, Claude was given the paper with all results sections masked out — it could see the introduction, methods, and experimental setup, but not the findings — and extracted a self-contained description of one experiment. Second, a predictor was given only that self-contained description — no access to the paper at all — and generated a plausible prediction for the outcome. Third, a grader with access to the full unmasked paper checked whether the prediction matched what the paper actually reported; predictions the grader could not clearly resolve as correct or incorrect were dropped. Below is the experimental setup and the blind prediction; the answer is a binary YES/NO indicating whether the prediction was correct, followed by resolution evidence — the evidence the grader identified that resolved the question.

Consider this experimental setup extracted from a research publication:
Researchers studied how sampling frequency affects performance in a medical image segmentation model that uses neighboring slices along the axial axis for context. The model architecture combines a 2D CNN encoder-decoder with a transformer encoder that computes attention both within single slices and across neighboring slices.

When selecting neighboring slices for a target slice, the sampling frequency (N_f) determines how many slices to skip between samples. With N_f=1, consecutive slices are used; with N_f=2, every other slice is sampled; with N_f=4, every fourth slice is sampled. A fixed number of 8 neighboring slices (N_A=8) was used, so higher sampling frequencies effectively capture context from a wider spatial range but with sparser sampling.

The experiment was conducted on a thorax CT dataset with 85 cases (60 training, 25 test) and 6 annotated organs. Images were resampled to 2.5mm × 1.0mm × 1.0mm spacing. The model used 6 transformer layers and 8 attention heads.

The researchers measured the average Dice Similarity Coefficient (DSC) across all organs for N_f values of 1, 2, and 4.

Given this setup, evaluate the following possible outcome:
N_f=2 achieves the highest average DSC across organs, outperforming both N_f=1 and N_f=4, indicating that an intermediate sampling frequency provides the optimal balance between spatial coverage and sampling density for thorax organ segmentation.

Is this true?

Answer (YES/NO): NO